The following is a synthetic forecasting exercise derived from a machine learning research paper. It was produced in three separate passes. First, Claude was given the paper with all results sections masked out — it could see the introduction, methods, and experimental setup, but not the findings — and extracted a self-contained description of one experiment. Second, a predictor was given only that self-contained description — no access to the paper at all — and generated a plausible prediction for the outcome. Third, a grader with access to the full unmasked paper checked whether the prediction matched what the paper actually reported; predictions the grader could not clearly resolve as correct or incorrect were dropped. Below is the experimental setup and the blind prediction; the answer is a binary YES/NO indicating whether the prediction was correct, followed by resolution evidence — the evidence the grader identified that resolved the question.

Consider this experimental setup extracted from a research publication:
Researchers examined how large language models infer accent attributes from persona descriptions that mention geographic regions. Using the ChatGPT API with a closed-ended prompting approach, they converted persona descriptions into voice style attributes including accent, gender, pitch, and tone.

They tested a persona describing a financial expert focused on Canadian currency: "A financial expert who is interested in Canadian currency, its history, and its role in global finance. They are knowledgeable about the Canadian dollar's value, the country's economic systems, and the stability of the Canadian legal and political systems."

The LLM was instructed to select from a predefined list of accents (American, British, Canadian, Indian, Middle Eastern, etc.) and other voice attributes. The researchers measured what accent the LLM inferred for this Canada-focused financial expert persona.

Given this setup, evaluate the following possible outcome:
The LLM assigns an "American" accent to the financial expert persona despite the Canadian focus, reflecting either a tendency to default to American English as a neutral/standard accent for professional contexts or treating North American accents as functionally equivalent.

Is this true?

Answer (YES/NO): NO